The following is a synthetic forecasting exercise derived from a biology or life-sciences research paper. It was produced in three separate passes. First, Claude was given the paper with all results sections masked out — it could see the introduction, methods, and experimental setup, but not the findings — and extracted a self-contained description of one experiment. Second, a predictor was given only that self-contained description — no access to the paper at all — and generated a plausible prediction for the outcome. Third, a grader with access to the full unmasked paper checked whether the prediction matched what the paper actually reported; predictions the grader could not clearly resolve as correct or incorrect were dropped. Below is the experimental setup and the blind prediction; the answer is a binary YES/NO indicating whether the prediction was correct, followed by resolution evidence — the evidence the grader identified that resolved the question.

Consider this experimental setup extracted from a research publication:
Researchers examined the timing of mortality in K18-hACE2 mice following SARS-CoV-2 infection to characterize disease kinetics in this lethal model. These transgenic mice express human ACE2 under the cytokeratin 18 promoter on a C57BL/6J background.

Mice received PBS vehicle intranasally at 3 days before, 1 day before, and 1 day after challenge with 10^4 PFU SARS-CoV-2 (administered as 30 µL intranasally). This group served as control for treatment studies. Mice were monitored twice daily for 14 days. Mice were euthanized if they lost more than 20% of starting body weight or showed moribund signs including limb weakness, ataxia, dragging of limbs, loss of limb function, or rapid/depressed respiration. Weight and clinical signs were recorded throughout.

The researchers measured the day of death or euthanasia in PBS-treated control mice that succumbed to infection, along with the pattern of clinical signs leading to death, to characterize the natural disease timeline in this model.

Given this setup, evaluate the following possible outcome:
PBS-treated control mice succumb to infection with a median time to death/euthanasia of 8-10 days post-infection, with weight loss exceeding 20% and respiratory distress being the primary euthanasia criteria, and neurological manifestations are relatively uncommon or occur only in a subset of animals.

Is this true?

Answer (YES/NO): NO